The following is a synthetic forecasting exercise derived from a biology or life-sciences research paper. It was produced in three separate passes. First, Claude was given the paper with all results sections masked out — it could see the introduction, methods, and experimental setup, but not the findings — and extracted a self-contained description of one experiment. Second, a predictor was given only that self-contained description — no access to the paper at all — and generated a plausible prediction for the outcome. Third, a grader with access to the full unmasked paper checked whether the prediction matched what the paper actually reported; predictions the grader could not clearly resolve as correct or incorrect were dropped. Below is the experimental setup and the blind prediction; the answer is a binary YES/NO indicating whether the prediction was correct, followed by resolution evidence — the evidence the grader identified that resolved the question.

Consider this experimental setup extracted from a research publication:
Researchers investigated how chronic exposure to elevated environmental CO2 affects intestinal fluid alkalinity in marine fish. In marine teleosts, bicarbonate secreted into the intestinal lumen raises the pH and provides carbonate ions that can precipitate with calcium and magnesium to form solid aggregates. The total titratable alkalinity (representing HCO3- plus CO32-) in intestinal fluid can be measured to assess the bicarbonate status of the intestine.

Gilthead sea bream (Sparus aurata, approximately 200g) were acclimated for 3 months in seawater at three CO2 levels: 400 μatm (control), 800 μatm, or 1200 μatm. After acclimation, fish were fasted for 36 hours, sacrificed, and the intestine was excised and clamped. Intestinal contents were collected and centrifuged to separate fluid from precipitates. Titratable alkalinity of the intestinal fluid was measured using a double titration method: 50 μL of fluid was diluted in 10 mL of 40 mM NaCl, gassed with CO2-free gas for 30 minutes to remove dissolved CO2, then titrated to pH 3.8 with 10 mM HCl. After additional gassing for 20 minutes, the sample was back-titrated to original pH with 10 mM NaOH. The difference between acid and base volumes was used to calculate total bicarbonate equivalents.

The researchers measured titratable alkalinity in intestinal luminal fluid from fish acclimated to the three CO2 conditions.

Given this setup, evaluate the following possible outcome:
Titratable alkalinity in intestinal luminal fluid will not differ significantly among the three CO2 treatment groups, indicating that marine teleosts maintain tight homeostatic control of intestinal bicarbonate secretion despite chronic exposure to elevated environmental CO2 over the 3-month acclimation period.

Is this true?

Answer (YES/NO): NO